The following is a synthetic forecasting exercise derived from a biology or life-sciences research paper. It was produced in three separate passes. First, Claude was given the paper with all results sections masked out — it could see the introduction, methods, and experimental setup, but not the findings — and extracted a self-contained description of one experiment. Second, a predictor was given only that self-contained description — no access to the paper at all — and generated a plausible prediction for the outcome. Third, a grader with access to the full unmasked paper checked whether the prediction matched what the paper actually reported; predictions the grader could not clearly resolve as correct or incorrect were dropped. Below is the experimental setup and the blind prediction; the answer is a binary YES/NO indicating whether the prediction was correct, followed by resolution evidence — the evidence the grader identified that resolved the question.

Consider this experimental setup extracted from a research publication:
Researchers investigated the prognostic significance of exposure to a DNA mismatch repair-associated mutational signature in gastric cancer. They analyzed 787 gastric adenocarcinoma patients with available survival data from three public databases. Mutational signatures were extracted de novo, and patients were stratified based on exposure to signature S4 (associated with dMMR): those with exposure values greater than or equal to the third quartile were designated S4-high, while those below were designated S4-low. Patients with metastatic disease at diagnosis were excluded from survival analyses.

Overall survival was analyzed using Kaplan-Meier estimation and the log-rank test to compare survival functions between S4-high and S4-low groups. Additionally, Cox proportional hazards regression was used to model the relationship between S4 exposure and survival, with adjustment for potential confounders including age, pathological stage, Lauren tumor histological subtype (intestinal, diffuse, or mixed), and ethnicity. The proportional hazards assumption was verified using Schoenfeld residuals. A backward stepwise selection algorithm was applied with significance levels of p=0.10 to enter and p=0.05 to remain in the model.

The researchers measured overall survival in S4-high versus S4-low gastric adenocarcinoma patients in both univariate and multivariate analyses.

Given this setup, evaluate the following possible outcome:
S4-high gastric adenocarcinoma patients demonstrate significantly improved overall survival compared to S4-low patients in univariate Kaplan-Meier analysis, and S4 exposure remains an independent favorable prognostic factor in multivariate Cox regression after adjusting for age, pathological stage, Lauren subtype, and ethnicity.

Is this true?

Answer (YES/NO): YES